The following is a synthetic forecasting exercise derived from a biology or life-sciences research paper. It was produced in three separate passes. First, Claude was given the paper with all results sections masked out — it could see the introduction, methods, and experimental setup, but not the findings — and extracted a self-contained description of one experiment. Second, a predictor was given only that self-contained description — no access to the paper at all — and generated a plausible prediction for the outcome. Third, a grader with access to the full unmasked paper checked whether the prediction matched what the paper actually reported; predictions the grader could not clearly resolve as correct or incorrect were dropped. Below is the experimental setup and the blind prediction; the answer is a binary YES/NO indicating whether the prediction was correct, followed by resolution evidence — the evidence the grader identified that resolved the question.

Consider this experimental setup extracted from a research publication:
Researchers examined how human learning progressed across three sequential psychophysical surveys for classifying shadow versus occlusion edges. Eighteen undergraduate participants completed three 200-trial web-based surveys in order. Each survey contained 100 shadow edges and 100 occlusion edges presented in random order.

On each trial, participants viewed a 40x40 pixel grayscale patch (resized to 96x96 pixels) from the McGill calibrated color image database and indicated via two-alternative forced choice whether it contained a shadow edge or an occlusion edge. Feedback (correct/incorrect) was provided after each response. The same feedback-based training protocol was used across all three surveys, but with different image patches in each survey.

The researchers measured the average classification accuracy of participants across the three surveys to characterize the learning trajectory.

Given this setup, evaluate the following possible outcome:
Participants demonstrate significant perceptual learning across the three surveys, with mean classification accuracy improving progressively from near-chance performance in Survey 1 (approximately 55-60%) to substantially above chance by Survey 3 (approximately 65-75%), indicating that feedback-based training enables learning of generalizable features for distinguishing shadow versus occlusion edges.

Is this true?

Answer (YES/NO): NO